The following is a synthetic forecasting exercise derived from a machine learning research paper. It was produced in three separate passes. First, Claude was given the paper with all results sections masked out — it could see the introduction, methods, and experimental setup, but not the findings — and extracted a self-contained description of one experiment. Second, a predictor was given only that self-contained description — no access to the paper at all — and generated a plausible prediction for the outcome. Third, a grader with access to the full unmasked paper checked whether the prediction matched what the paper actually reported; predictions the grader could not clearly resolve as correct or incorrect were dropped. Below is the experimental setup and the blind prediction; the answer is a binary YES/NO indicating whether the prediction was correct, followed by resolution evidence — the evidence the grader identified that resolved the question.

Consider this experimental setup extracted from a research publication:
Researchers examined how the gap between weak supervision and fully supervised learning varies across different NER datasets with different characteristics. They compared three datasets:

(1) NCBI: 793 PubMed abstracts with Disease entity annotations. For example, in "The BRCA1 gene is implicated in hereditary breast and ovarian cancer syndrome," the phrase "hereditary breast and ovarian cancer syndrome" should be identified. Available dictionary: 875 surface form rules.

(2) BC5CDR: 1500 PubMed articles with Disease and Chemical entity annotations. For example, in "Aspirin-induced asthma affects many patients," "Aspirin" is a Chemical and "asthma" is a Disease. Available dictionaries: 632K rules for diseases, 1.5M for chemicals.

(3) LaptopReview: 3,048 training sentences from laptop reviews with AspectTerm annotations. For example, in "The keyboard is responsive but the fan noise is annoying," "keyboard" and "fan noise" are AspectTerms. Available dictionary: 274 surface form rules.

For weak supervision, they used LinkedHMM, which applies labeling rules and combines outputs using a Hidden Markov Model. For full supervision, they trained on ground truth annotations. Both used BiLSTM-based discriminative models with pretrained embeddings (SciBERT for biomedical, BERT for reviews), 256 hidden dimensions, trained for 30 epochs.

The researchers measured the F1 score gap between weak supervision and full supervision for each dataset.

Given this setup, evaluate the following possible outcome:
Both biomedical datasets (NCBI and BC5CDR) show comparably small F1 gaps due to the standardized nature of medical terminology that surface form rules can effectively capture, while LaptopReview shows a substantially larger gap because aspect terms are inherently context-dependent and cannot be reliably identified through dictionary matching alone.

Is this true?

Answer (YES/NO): NO